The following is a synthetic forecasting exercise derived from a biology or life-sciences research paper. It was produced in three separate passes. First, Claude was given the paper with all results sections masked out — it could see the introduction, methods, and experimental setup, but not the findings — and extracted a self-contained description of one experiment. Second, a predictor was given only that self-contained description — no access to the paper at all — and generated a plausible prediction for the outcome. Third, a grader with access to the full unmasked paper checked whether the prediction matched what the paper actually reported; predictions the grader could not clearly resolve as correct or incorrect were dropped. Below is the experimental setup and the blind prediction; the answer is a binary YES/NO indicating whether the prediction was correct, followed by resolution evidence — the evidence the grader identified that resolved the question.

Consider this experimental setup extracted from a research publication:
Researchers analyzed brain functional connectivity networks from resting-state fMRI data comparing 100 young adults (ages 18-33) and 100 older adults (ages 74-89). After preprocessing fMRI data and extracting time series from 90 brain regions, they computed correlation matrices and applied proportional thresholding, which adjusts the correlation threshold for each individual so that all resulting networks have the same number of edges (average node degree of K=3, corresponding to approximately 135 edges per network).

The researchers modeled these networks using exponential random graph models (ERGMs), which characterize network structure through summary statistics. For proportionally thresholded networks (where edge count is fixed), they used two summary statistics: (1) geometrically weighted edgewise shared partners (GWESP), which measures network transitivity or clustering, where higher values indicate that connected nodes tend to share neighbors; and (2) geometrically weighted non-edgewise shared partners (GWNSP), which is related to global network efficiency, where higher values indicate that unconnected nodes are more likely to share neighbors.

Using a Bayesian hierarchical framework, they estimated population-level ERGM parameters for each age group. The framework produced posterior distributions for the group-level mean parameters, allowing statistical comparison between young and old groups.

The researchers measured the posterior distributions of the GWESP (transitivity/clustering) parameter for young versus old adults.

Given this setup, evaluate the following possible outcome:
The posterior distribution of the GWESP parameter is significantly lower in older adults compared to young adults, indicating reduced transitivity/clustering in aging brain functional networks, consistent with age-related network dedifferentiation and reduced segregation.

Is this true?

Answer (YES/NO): NO